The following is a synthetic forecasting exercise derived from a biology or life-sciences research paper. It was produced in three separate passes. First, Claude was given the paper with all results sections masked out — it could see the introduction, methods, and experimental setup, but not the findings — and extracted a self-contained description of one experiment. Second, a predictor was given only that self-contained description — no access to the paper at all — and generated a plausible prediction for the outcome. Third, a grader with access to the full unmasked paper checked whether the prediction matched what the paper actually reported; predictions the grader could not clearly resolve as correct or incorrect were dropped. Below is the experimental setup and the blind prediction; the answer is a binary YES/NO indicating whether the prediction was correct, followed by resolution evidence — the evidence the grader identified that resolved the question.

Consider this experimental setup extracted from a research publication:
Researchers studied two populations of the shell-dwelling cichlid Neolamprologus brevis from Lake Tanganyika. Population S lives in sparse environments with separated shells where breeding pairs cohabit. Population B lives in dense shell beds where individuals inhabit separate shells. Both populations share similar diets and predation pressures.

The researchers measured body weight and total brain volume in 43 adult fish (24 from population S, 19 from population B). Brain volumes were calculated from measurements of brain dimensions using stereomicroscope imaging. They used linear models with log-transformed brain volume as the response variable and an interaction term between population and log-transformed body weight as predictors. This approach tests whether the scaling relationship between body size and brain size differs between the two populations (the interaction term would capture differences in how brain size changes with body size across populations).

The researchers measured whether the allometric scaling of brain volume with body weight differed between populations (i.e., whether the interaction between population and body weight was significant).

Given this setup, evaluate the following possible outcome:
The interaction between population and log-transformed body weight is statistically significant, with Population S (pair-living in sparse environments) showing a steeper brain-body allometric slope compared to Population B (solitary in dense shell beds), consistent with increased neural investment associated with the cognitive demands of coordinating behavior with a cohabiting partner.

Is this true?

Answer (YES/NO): NO